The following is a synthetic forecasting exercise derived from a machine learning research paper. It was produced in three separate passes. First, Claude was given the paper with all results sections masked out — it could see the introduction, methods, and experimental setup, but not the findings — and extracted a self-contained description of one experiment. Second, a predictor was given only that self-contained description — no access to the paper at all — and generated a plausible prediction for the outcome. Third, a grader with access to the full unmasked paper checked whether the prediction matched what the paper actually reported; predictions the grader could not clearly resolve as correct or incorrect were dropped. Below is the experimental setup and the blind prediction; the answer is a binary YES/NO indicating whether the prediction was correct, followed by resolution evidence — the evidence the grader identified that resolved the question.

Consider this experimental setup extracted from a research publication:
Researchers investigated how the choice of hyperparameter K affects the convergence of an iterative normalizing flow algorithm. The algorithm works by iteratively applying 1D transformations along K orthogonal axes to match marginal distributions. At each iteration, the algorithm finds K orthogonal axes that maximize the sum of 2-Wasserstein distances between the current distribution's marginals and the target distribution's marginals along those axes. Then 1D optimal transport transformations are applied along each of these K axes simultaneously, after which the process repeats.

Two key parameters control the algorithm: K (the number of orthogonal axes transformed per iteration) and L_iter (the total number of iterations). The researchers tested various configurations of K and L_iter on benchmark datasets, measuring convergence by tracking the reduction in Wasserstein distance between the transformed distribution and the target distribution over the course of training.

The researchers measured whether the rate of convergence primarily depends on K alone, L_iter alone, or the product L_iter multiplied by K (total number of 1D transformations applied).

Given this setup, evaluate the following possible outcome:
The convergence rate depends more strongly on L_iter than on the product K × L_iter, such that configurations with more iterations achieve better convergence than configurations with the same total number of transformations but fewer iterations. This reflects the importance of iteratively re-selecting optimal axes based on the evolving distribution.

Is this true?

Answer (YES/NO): NO